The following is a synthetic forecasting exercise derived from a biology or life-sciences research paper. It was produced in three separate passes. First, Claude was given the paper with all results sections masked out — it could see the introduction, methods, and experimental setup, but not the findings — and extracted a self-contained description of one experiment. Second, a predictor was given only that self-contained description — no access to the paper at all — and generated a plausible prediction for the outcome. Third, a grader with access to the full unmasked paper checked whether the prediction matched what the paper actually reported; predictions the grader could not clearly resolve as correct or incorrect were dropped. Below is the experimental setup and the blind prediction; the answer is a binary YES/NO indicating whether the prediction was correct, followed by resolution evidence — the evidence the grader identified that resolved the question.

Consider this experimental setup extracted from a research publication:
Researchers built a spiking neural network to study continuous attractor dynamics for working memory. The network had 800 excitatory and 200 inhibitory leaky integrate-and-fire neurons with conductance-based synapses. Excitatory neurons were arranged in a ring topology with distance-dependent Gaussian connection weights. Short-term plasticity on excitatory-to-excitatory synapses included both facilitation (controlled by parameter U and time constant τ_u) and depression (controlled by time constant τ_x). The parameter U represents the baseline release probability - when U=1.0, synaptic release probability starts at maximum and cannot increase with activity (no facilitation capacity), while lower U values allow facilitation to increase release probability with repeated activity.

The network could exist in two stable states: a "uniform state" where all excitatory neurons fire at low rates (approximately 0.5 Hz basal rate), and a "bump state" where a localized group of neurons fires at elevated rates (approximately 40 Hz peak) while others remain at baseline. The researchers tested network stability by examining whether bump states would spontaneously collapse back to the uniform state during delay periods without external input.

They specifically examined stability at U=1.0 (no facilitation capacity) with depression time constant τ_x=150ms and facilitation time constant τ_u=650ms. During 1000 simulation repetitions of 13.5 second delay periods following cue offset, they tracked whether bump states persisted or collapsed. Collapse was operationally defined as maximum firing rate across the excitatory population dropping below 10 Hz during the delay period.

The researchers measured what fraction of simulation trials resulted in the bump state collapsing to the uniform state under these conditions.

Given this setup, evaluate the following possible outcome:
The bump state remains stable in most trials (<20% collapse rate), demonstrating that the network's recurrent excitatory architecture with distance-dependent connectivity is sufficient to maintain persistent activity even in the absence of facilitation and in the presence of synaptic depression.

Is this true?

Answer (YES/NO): NO